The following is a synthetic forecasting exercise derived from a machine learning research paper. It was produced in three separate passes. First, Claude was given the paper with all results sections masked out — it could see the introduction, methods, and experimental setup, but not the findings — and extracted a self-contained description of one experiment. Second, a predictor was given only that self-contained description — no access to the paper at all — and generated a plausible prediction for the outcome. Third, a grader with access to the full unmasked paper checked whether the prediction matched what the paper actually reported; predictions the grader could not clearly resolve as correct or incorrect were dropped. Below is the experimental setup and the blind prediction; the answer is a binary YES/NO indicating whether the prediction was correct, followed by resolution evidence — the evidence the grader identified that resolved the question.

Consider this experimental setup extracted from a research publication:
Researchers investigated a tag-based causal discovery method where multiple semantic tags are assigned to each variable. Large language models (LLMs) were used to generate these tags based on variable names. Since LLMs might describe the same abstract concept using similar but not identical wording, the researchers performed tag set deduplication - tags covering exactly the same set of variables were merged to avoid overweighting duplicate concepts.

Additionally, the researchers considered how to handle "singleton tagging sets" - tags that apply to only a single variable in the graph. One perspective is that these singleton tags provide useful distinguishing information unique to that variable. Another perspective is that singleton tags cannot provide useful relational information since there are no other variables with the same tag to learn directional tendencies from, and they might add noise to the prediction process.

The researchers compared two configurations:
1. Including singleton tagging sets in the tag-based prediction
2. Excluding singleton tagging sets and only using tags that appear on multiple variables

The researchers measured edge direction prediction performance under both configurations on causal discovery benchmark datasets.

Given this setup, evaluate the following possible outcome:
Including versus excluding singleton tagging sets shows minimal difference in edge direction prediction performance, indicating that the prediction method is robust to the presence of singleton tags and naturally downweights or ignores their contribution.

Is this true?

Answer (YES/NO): YES